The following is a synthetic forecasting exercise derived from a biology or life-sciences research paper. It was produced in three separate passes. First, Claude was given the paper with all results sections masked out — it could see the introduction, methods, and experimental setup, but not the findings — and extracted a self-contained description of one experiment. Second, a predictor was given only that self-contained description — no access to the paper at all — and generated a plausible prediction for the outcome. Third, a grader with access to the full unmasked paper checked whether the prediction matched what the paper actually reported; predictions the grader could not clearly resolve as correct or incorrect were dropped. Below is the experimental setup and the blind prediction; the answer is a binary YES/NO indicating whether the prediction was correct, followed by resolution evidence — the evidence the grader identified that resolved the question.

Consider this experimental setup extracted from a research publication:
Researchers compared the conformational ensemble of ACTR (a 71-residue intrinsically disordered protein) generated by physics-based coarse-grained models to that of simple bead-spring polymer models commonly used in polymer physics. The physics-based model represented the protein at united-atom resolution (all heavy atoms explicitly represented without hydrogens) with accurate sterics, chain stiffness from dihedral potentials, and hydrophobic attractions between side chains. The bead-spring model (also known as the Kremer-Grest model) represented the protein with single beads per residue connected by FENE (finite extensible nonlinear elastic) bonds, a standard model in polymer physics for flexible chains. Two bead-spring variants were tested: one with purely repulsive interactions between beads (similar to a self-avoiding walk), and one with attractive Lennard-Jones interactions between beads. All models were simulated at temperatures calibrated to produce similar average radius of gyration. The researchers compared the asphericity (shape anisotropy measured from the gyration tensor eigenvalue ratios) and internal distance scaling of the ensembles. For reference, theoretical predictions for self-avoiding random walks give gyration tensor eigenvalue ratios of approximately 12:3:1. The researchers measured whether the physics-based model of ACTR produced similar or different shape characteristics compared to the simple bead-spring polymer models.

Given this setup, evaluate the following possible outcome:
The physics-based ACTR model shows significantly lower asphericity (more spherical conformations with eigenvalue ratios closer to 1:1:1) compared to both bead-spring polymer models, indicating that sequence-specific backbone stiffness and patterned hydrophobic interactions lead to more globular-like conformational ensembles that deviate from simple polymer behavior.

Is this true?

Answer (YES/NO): NO